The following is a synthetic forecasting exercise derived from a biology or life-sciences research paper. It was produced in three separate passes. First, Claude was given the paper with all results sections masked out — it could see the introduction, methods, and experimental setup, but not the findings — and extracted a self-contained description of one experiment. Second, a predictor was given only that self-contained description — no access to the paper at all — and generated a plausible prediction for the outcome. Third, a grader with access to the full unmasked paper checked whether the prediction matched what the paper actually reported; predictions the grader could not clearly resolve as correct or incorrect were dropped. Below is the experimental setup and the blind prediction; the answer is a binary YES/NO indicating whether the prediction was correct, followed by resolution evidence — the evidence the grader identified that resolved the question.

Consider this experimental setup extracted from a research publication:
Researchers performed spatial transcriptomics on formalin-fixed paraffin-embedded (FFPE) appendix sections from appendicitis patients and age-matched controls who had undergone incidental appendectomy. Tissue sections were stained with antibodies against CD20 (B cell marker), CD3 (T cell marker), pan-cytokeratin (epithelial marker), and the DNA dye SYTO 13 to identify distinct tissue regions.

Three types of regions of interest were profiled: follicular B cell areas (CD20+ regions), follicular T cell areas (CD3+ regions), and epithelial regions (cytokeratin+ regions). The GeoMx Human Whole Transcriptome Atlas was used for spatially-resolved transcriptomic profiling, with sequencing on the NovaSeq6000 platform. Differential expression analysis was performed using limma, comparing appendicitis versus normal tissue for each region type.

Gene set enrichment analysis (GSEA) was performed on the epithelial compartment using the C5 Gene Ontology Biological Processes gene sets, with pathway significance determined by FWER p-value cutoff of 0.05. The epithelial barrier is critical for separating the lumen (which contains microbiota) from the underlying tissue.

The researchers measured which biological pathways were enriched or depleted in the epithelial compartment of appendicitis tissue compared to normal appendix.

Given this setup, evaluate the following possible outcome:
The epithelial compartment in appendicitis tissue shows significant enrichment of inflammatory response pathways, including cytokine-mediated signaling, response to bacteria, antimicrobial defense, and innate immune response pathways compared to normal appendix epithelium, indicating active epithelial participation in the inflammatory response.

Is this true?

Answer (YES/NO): NO